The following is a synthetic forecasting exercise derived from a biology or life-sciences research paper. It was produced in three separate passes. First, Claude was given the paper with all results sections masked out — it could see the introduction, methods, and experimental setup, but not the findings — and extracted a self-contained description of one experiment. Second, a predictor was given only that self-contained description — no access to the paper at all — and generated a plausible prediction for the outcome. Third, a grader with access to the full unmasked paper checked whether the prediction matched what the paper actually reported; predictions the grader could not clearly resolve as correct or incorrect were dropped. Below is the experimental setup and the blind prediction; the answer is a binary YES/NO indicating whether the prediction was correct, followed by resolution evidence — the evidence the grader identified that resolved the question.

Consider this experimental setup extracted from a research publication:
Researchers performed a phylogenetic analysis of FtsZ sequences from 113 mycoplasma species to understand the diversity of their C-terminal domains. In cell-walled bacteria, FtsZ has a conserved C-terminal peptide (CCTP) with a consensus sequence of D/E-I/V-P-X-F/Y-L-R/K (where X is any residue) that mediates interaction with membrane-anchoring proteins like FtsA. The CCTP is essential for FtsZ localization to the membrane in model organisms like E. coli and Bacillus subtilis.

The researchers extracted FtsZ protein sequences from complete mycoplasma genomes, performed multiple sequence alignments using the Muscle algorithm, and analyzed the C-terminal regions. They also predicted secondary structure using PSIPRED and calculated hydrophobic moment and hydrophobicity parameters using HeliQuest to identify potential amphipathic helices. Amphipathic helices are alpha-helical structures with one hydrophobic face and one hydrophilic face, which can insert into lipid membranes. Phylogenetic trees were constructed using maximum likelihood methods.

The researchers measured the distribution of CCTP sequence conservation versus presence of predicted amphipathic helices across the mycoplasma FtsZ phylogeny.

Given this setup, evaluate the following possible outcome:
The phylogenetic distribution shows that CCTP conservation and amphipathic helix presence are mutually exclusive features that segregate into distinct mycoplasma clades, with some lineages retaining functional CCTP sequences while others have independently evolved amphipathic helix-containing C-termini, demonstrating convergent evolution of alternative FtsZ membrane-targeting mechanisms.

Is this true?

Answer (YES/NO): NO